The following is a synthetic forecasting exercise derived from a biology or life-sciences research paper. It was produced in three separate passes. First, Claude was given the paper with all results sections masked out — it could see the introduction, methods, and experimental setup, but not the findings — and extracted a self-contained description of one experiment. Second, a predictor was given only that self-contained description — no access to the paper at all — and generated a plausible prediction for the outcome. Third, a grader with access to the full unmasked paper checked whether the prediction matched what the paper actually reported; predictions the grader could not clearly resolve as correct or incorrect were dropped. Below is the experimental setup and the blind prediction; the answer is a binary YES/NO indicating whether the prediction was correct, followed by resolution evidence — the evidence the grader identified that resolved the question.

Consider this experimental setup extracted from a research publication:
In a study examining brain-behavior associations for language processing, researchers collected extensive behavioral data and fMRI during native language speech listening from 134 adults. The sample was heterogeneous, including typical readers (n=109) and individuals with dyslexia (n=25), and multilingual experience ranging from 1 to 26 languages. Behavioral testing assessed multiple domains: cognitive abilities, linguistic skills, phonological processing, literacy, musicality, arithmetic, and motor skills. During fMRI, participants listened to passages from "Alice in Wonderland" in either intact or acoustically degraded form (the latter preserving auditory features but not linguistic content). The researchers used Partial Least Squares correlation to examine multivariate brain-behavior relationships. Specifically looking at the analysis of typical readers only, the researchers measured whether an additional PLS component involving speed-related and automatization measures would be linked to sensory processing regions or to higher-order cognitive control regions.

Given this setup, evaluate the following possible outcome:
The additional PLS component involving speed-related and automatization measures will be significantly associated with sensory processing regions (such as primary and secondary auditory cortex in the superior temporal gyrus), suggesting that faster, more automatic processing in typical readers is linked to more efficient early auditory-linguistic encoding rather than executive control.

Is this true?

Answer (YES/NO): YES